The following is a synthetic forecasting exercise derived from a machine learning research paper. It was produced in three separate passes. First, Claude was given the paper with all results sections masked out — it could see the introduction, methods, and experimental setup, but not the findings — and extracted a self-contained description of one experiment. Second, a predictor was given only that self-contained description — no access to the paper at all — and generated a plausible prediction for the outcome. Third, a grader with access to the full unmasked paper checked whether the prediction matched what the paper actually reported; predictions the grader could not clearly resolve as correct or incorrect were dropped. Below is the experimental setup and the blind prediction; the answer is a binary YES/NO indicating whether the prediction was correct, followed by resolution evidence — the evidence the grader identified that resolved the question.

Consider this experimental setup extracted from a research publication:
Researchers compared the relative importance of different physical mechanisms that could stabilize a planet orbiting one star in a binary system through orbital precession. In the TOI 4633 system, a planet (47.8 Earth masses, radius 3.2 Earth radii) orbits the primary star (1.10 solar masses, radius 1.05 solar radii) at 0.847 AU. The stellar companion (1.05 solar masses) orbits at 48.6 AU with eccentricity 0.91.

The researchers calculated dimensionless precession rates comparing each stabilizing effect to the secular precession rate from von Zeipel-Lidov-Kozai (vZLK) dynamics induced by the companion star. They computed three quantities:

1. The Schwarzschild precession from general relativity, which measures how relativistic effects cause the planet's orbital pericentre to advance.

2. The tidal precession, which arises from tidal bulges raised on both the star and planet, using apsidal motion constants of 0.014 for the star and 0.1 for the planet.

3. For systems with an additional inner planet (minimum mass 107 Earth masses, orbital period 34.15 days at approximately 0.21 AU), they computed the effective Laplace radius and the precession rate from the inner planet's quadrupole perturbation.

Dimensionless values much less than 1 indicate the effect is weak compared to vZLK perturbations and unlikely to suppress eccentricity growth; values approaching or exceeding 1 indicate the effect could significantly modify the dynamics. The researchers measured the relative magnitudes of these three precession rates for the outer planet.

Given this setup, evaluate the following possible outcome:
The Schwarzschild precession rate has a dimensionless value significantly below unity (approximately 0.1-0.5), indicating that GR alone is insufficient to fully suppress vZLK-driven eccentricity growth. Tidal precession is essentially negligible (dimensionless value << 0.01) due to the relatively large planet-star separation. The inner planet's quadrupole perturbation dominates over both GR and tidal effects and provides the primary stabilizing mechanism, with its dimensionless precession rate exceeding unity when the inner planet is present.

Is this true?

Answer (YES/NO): NO